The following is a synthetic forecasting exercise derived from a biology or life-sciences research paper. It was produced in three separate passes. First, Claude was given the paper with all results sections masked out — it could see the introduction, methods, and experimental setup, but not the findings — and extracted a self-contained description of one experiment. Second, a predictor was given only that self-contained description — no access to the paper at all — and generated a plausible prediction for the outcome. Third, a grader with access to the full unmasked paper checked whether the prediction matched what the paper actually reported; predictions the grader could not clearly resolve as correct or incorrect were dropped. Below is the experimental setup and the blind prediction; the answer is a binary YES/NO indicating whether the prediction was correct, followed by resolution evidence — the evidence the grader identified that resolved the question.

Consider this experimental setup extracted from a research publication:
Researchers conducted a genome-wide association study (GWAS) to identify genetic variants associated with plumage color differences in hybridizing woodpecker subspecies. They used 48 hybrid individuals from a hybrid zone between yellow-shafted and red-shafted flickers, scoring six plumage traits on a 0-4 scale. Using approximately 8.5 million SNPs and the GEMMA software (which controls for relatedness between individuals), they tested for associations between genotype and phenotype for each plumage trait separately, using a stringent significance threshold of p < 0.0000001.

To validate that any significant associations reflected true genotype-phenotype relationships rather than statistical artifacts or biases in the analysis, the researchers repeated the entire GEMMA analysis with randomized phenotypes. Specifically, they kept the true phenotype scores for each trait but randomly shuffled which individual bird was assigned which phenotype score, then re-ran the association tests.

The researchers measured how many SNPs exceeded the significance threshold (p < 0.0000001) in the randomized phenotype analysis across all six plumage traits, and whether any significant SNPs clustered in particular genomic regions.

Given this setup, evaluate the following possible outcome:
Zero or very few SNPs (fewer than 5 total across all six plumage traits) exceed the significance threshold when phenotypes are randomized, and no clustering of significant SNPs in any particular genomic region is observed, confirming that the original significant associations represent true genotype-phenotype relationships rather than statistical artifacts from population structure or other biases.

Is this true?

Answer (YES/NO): NO